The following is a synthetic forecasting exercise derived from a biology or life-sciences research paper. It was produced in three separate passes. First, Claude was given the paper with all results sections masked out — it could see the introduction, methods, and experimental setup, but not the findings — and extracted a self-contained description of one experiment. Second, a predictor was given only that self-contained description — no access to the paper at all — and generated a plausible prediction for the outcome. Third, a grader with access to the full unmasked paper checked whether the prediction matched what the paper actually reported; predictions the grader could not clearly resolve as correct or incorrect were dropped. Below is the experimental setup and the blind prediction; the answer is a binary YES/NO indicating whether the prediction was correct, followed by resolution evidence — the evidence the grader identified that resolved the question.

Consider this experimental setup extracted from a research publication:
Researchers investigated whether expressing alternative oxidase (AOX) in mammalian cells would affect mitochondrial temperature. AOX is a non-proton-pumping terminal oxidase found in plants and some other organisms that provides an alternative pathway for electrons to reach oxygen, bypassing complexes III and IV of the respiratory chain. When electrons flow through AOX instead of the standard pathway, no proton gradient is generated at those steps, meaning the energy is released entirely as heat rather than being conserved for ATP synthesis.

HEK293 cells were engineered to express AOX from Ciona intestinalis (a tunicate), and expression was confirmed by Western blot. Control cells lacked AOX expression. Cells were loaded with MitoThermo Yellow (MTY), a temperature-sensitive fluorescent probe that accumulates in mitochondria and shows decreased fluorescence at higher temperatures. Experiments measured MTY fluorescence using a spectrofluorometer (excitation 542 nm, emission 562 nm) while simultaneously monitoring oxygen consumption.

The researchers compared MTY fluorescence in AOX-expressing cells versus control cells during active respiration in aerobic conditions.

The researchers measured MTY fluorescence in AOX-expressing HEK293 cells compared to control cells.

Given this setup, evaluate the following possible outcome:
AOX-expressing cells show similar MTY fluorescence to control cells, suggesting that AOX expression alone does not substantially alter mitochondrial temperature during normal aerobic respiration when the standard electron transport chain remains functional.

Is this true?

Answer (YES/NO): YES